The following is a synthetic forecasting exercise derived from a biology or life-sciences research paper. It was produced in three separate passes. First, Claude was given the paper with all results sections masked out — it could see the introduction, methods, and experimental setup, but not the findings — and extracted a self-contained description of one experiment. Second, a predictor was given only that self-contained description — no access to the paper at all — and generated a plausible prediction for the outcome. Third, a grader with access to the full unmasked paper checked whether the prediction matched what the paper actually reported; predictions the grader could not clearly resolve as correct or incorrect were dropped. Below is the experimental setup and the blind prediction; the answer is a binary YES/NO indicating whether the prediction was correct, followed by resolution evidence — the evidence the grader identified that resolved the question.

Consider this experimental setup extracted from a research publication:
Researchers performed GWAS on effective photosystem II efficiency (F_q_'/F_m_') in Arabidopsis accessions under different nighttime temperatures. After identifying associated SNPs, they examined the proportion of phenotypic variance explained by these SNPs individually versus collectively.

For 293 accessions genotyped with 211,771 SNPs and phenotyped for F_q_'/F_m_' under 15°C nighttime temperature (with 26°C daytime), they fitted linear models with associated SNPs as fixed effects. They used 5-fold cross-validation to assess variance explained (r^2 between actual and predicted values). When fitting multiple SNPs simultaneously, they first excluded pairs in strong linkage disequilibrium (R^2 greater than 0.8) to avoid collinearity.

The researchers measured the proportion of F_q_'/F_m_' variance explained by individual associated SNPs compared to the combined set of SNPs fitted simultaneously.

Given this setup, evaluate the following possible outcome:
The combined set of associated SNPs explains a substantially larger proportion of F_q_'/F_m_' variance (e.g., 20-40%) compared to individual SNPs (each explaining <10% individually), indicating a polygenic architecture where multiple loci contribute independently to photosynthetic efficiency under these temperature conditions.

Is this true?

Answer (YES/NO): NO